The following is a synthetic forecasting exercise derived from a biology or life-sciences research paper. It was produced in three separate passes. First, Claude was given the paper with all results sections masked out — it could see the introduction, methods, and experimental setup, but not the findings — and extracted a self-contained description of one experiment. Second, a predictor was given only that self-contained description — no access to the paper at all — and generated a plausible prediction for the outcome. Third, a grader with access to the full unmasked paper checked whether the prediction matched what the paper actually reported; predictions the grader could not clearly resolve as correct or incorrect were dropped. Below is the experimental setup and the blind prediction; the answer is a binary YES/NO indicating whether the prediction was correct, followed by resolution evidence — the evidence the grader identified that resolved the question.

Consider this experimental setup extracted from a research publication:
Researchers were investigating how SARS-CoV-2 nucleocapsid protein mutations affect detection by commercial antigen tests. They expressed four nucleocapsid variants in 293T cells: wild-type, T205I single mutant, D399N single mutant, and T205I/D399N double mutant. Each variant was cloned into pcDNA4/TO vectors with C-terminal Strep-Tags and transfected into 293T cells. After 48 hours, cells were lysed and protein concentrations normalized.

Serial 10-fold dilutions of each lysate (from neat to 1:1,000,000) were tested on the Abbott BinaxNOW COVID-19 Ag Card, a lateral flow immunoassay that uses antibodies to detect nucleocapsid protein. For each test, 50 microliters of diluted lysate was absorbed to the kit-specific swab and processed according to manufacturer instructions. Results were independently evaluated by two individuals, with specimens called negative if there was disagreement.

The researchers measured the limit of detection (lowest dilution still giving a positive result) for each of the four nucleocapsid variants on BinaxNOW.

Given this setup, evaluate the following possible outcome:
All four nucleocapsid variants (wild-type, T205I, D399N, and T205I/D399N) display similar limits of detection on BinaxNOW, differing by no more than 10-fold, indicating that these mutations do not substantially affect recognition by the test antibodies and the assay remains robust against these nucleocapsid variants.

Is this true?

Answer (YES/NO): YES